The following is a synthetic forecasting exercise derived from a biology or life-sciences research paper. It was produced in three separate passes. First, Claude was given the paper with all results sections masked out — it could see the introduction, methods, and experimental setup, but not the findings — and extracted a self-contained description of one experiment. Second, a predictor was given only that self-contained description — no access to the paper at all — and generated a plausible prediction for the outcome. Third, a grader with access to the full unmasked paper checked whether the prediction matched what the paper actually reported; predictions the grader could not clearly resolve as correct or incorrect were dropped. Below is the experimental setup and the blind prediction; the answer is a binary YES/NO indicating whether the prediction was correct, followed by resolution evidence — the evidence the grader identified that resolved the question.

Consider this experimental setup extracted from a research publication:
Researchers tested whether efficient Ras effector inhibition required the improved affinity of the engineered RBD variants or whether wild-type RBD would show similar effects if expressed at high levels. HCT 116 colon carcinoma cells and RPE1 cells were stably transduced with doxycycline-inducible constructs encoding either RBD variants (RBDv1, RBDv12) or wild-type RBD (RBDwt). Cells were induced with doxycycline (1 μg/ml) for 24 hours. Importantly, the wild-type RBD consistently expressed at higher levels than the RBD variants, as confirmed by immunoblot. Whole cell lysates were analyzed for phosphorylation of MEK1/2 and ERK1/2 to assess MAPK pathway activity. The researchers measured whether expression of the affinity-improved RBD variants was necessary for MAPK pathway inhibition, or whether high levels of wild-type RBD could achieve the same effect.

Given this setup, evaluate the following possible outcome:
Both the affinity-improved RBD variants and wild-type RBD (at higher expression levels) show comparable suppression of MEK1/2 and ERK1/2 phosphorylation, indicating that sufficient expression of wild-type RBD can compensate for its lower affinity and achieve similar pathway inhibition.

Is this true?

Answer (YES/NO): NO